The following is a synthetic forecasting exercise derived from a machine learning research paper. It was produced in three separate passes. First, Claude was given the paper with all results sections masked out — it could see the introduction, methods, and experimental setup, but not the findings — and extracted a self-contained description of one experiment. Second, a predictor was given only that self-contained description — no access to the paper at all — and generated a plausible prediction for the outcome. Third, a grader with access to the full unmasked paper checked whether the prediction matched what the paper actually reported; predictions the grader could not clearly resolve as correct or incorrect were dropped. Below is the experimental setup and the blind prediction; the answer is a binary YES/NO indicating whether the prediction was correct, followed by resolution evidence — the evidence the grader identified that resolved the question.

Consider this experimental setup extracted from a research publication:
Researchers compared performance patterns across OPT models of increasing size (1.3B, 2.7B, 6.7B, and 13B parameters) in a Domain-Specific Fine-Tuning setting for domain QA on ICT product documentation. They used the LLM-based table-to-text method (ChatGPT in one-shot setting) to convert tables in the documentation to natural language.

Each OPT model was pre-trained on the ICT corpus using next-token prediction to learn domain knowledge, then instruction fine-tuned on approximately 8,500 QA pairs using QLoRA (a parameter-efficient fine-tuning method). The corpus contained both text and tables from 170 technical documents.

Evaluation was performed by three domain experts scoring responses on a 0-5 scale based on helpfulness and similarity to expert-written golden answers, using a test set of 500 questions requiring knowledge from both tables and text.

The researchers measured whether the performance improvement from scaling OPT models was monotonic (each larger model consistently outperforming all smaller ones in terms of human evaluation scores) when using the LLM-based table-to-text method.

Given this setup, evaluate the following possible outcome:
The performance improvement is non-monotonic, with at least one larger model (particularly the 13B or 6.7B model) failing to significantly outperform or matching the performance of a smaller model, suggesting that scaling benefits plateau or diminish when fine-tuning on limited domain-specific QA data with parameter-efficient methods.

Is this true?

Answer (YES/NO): YES